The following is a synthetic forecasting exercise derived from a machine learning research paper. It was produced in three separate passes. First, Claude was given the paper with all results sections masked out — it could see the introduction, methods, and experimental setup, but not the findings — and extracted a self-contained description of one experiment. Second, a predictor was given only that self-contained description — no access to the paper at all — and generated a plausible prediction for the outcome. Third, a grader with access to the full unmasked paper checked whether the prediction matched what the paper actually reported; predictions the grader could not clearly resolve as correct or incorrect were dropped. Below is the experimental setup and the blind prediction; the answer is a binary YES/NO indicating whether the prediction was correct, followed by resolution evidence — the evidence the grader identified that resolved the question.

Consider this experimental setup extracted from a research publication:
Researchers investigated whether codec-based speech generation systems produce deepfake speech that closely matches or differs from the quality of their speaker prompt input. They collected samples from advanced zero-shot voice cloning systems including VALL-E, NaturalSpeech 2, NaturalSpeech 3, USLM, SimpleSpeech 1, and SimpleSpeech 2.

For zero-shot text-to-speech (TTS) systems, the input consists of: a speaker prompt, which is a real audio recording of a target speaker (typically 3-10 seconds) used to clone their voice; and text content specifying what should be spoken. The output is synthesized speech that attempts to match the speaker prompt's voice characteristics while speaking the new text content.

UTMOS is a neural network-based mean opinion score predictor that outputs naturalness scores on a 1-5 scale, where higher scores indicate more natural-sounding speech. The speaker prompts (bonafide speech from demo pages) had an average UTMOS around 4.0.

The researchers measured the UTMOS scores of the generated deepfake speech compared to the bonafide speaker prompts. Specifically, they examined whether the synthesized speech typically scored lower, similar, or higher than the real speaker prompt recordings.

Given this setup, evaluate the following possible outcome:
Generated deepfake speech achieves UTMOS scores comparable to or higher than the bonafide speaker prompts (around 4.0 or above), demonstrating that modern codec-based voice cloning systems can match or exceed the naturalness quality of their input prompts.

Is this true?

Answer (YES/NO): YES